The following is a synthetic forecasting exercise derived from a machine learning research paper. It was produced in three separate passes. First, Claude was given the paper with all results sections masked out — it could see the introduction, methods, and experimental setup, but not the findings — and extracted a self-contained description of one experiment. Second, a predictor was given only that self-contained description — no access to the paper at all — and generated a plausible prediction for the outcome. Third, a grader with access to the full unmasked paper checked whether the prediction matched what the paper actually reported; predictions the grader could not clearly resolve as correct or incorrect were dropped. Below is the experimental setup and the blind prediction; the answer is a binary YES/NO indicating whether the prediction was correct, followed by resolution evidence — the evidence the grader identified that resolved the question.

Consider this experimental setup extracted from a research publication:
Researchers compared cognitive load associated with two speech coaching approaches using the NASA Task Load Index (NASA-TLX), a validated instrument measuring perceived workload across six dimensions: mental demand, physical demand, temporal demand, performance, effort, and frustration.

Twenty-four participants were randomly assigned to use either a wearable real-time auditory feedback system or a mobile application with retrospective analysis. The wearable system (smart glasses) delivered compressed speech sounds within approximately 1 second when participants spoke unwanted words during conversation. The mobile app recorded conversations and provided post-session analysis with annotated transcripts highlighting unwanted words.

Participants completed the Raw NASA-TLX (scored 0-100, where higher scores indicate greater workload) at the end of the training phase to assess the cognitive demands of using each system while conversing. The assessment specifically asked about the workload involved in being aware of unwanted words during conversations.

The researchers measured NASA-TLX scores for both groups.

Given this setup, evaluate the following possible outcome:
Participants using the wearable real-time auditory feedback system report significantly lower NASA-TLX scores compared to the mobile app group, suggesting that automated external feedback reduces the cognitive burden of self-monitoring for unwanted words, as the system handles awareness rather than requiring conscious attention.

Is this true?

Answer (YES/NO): NO